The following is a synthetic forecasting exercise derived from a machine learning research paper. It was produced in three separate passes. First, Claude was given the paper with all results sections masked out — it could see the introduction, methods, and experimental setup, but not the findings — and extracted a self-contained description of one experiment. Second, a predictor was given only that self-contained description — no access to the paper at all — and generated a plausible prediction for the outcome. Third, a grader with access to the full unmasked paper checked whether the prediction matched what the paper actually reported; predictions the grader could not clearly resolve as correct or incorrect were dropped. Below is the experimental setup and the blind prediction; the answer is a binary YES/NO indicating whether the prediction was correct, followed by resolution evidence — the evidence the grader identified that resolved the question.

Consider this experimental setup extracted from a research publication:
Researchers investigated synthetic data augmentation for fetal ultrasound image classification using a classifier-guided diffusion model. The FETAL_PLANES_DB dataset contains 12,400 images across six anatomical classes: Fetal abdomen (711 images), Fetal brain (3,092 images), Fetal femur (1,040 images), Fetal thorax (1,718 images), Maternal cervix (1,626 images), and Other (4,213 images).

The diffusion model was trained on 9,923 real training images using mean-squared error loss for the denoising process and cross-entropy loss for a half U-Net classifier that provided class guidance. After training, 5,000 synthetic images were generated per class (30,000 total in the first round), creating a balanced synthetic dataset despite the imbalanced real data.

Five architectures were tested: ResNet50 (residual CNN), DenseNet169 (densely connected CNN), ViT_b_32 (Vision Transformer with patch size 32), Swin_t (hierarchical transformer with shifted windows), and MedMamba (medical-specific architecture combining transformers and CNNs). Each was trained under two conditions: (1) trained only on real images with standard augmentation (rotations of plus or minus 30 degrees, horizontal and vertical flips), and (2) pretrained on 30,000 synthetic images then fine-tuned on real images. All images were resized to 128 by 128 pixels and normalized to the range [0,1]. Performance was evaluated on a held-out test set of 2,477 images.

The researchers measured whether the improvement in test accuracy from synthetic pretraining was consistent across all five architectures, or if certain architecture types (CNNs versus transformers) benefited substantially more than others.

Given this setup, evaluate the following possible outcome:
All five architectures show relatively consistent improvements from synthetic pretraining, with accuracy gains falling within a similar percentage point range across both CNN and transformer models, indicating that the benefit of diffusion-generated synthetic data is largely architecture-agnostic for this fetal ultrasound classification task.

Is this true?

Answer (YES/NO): NO